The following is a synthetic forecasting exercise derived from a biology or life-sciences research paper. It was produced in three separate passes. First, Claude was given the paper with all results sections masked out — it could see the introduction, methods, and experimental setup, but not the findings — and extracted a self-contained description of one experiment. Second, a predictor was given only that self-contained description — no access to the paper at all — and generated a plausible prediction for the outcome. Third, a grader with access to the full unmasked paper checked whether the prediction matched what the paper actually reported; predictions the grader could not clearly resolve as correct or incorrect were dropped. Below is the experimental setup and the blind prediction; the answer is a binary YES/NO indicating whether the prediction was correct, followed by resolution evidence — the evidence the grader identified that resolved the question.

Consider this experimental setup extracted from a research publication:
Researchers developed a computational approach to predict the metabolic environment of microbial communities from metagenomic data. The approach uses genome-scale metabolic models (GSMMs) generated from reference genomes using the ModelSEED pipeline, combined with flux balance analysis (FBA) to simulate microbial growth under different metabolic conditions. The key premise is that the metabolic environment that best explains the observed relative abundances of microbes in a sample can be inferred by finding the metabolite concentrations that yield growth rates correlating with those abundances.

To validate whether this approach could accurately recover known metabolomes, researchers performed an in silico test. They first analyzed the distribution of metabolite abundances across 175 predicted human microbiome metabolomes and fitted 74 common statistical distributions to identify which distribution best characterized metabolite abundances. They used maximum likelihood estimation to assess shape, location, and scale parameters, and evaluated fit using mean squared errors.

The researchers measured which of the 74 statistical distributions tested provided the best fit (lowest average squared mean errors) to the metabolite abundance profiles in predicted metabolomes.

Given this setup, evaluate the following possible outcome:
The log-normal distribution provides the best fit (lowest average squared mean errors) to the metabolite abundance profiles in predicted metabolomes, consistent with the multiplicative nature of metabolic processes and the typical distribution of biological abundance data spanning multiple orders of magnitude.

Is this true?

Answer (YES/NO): NO